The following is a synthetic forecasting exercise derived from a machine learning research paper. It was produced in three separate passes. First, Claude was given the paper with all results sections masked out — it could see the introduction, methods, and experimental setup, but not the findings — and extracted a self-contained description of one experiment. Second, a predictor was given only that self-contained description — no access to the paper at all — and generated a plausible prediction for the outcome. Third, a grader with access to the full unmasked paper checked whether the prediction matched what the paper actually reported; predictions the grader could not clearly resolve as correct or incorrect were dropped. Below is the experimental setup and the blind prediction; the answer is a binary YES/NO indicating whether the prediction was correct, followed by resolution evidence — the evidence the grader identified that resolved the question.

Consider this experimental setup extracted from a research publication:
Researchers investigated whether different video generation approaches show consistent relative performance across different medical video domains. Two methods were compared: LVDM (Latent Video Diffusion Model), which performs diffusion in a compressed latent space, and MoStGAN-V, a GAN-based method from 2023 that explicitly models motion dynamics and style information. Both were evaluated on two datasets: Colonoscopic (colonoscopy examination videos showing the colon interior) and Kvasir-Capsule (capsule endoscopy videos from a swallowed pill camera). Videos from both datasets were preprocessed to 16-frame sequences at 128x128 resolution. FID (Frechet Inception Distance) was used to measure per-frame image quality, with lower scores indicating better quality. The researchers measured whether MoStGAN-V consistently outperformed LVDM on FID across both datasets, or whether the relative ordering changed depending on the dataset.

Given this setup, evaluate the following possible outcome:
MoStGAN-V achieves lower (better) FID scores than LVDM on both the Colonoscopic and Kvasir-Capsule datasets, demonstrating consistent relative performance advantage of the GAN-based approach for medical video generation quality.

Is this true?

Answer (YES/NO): YES